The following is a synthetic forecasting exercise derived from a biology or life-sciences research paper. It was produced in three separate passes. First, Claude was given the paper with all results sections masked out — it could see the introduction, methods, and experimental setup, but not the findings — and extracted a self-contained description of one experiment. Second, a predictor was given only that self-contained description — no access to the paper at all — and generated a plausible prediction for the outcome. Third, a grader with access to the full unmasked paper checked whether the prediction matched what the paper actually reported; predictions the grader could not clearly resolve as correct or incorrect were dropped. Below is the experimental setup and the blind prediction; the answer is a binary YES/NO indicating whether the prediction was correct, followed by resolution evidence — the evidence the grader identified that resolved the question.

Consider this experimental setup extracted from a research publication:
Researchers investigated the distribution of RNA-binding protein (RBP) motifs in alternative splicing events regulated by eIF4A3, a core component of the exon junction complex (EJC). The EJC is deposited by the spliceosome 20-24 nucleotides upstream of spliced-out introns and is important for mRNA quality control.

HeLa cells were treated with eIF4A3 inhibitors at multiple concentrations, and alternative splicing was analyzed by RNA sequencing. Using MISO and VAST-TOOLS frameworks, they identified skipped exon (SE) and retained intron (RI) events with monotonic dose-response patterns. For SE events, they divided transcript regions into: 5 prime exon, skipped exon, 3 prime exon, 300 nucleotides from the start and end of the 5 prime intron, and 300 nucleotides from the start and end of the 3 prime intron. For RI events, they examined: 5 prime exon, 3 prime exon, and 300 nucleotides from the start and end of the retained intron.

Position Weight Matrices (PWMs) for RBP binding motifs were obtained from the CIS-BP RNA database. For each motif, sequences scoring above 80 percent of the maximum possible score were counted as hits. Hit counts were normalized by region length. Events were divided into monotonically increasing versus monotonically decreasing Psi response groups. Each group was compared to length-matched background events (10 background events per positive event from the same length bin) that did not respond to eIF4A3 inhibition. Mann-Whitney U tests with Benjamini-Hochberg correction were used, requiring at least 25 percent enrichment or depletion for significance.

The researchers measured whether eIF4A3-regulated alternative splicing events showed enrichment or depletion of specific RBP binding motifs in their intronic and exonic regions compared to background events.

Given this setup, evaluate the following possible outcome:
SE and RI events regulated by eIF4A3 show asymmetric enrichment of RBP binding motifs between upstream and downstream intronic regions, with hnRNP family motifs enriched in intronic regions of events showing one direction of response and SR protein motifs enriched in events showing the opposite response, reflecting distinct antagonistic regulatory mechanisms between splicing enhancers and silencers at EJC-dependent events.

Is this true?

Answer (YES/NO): NO